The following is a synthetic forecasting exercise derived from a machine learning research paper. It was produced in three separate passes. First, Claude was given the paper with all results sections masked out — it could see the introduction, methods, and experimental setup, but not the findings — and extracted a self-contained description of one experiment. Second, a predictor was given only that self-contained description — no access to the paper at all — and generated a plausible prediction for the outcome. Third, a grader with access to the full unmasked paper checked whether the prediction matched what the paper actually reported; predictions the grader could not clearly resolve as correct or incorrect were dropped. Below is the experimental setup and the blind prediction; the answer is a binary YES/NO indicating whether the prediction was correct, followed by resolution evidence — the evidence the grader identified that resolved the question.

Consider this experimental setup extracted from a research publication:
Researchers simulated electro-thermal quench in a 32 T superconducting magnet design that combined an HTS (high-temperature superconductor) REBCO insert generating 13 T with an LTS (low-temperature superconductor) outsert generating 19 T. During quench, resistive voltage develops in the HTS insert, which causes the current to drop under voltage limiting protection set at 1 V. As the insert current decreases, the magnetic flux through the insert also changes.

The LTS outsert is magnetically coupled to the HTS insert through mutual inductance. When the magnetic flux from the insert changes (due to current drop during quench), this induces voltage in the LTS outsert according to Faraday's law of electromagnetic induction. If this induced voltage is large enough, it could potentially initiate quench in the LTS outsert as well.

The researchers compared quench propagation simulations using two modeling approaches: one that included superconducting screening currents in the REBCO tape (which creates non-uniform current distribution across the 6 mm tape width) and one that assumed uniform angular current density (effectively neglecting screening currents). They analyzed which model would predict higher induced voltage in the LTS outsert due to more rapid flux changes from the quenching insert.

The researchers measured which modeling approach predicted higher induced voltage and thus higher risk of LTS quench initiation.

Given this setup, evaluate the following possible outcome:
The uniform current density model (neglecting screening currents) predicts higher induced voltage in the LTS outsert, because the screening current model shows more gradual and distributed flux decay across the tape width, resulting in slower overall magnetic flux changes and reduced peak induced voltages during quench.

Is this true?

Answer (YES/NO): NO